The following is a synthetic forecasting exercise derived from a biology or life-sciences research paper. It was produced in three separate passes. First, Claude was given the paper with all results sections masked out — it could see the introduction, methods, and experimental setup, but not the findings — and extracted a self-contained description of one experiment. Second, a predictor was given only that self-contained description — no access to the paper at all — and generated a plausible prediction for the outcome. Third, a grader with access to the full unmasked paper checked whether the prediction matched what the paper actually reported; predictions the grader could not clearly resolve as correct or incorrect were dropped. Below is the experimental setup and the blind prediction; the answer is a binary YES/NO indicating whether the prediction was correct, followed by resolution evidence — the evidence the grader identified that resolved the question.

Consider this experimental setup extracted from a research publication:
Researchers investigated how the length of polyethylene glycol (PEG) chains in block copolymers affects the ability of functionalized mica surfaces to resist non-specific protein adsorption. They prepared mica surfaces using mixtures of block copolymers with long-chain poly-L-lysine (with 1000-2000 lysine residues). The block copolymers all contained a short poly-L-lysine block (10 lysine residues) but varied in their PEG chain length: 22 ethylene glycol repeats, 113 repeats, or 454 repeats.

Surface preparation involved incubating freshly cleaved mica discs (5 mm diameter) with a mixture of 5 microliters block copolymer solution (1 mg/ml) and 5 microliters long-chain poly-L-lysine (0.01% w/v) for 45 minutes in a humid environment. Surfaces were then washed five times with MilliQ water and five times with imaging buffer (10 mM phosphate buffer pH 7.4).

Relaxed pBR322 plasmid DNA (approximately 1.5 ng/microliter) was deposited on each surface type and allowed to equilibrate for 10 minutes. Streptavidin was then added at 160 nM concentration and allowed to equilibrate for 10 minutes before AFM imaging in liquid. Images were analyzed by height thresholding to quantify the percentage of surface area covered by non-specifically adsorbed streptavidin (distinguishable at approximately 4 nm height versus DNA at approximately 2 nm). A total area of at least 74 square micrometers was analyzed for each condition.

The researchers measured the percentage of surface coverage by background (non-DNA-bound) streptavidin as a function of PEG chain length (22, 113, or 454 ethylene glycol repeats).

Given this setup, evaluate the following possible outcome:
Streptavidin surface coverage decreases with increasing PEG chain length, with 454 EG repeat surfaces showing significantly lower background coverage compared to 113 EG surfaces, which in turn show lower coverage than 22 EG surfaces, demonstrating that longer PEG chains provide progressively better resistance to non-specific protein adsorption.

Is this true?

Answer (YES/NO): NO